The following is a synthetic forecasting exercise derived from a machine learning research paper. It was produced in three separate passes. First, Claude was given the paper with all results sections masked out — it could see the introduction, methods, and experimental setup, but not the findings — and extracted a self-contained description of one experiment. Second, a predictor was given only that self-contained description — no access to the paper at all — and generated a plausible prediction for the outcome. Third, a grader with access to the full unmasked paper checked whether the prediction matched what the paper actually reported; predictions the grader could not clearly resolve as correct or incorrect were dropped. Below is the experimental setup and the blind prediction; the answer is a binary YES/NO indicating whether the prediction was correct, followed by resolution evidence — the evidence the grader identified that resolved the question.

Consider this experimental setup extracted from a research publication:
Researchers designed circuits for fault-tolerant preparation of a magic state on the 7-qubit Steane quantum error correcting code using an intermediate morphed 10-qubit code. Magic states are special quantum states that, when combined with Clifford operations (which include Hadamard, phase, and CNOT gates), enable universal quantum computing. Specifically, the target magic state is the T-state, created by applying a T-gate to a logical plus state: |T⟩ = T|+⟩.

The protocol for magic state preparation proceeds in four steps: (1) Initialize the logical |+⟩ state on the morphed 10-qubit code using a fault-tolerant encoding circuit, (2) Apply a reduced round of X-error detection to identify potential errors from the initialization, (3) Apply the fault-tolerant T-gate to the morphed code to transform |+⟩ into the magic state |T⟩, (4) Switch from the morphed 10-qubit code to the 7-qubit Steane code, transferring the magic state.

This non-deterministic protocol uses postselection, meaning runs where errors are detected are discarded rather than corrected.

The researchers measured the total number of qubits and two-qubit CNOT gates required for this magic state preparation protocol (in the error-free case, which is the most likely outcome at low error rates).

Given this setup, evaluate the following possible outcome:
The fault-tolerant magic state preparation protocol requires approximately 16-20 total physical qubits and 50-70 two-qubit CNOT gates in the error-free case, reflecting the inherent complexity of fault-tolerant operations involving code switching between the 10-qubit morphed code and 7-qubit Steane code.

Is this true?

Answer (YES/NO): NO